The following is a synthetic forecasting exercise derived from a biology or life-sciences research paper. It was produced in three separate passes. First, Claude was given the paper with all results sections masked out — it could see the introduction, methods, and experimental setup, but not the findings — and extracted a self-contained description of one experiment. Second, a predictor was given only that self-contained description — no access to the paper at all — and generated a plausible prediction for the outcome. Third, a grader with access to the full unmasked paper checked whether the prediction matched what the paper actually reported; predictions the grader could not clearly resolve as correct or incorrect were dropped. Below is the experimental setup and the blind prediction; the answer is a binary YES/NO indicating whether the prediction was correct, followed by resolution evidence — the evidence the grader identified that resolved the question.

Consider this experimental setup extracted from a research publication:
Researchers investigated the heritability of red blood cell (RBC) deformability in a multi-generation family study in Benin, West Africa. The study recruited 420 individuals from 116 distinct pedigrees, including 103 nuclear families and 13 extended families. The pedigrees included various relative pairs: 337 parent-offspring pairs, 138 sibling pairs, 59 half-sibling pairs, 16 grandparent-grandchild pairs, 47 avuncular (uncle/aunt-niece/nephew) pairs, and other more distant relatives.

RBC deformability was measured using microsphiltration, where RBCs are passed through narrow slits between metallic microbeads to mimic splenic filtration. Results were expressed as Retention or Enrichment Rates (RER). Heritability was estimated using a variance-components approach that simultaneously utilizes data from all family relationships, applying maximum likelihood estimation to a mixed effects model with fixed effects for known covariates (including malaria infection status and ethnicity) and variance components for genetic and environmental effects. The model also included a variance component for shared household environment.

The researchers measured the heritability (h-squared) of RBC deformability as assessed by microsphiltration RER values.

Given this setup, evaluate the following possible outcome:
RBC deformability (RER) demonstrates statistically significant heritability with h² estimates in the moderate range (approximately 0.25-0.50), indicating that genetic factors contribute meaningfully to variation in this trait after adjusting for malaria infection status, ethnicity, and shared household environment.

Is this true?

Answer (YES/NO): YES